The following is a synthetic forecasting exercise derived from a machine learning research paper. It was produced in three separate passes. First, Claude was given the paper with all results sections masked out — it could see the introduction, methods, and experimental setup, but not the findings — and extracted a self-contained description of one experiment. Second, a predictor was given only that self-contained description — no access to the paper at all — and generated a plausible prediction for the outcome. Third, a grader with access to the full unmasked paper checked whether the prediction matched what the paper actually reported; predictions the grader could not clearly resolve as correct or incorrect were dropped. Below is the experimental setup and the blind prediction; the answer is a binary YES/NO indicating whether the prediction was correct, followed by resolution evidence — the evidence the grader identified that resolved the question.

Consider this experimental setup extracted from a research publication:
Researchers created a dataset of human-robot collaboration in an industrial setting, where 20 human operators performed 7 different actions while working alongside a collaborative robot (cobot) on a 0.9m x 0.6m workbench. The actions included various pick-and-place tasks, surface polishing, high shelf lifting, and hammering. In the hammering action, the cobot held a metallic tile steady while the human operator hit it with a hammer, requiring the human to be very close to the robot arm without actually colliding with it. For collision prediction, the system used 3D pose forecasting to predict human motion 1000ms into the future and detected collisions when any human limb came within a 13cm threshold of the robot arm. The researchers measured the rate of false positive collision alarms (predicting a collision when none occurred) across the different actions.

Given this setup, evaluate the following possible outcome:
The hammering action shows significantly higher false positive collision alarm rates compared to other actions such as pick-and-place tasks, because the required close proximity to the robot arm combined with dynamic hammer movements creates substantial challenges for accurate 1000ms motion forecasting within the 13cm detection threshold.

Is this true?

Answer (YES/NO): YES